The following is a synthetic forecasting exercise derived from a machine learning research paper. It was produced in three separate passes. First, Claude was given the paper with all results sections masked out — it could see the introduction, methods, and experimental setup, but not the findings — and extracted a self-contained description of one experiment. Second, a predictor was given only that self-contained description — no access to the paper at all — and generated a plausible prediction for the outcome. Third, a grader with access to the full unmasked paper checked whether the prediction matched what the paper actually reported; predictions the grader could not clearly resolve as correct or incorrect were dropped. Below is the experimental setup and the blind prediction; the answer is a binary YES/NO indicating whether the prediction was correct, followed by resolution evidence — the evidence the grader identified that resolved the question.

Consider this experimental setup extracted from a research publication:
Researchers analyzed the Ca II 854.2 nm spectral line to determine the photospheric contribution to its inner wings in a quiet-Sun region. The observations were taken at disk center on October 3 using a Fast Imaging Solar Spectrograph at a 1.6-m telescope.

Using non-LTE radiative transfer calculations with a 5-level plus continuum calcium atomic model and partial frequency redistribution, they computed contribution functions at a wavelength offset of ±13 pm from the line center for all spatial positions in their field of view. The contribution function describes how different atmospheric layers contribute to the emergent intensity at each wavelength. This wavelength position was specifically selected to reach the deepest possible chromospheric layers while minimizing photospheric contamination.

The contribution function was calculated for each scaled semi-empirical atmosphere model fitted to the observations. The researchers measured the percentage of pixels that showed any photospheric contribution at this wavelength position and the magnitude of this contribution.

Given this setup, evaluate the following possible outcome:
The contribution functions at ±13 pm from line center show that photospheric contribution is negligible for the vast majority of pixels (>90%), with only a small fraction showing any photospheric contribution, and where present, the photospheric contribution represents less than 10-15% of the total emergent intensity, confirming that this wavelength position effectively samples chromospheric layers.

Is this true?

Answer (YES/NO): YES